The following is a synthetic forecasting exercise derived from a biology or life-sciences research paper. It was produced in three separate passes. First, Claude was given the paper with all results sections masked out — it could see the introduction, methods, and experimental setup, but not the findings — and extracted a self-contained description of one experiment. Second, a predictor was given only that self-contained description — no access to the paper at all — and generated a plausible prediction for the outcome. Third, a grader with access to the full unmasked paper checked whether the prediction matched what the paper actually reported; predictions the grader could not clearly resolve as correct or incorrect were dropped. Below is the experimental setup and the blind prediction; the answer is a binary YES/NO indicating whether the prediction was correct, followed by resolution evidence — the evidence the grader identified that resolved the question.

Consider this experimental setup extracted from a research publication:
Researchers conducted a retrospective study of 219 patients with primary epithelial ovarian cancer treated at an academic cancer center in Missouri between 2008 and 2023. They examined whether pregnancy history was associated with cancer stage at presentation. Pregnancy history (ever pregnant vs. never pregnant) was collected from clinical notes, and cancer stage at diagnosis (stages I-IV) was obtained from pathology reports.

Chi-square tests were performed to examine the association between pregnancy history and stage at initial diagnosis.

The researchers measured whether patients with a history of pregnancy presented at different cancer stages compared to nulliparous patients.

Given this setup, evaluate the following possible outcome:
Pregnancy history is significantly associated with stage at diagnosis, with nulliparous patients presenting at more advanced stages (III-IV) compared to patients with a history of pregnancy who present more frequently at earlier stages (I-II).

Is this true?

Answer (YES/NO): NO